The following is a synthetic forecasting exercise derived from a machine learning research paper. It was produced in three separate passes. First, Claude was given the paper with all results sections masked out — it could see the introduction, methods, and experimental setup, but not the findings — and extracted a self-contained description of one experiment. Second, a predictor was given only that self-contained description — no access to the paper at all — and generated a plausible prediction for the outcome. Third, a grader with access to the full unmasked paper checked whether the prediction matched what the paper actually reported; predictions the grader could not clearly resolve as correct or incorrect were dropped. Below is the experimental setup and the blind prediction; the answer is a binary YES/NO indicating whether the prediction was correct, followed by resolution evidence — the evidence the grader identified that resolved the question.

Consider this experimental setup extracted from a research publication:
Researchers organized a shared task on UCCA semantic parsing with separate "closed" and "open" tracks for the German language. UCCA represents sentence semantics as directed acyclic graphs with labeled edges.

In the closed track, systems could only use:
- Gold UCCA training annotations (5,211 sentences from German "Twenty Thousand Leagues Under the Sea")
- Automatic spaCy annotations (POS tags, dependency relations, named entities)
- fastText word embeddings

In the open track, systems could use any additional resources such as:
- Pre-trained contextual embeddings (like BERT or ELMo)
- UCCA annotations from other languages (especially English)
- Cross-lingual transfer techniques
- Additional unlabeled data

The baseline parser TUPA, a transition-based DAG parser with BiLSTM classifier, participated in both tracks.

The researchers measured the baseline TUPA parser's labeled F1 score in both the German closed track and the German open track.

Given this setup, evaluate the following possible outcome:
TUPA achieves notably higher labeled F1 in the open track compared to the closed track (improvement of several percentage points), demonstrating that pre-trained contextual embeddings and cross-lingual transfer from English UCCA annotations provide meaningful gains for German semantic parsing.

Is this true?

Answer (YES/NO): YES